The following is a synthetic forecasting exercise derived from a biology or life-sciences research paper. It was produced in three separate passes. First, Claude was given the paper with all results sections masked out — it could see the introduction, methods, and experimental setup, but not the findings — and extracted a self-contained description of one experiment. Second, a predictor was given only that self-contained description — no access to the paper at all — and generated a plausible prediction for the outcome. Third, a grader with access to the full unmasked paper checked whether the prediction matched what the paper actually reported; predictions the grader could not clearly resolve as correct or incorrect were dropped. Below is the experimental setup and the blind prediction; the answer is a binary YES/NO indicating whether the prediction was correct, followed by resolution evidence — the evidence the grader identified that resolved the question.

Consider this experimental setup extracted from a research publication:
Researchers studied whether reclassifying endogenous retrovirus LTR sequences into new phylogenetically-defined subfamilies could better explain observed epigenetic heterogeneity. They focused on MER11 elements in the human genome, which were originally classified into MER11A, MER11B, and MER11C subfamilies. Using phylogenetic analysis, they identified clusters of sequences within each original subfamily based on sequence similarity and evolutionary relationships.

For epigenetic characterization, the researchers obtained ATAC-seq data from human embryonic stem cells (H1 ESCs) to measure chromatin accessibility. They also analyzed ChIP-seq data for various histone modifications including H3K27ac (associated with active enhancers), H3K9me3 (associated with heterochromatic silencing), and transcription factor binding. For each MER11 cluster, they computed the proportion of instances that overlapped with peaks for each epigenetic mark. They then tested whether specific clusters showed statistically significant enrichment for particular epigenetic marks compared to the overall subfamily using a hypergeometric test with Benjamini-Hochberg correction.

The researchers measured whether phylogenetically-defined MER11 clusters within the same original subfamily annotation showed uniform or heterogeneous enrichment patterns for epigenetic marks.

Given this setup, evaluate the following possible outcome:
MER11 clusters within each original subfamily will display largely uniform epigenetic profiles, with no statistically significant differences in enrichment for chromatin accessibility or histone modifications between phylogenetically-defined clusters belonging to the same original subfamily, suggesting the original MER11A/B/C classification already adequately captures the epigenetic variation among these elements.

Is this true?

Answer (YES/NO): NO